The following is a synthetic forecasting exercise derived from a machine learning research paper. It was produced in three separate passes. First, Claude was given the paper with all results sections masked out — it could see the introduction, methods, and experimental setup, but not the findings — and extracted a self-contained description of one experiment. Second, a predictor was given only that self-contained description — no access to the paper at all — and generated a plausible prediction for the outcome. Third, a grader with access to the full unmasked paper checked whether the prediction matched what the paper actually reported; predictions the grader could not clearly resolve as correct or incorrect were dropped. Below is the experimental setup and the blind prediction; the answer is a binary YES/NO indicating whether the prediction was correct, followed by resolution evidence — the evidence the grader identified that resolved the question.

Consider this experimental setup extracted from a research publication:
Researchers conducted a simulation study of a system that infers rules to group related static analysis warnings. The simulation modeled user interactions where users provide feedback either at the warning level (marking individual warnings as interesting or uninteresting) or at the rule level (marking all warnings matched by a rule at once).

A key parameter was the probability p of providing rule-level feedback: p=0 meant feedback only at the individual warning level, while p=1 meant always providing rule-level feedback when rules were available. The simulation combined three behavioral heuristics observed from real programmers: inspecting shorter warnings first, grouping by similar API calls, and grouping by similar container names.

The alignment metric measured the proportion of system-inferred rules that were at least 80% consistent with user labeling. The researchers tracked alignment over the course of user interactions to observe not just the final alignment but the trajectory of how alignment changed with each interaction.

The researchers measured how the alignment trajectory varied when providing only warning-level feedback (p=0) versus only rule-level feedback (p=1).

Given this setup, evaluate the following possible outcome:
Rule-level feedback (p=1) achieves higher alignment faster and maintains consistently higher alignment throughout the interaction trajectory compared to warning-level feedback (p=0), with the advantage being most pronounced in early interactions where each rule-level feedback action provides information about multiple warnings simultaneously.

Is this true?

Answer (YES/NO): YES